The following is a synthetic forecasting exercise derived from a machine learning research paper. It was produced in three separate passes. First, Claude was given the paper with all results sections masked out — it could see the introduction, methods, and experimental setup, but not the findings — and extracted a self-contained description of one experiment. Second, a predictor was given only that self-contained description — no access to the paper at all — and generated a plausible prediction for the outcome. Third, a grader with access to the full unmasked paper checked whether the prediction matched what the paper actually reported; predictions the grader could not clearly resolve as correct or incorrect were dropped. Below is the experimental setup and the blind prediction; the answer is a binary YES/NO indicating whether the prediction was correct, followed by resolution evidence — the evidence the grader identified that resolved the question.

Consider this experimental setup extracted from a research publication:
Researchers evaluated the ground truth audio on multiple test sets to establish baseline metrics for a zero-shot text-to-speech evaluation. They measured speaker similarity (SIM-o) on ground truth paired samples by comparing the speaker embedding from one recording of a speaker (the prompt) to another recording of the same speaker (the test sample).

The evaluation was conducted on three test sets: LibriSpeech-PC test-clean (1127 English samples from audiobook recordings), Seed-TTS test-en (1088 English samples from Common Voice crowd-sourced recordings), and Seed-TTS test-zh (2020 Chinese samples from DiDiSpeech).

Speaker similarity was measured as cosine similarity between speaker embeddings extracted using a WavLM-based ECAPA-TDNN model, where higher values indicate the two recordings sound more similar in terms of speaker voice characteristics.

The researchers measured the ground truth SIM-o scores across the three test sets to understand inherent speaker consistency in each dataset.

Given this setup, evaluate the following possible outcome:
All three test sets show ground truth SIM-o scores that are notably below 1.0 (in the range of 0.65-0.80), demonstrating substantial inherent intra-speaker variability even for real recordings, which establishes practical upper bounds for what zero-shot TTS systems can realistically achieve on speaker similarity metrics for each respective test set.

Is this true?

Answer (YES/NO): YES